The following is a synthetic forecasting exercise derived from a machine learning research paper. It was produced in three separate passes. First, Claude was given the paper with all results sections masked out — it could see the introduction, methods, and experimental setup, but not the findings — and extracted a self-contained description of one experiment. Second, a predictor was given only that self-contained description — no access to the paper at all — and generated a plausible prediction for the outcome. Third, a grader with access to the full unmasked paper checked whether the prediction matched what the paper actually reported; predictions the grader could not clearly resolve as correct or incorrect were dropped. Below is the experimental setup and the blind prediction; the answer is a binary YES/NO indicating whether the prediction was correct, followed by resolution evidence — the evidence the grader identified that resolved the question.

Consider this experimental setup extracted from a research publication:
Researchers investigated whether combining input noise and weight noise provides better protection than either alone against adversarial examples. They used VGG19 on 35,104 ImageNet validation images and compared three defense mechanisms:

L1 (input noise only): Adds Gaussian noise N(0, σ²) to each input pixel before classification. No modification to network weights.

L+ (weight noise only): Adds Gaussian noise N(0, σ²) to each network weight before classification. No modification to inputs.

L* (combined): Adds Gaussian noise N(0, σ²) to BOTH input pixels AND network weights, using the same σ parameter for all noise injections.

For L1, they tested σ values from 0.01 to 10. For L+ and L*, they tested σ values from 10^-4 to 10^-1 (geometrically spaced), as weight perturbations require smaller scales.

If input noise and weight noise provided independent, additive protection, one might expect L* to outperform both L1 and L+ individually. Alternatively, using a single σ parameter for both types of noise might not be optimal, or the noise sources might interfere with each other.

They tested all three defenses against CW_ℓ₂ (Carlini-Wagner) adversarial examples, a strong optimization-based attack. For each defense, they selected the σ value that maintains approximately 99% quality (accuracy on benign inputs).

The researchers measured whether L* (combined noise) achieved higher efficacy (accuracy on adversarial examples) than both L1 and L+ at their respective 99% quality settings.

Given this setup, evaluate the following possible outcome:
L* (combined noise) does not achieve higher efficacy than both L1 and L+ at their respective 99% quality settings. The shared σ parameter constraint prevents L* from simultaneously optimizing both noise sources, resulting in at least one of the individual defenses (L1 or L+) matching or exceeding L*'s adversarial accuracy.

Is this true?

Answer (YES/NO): YES